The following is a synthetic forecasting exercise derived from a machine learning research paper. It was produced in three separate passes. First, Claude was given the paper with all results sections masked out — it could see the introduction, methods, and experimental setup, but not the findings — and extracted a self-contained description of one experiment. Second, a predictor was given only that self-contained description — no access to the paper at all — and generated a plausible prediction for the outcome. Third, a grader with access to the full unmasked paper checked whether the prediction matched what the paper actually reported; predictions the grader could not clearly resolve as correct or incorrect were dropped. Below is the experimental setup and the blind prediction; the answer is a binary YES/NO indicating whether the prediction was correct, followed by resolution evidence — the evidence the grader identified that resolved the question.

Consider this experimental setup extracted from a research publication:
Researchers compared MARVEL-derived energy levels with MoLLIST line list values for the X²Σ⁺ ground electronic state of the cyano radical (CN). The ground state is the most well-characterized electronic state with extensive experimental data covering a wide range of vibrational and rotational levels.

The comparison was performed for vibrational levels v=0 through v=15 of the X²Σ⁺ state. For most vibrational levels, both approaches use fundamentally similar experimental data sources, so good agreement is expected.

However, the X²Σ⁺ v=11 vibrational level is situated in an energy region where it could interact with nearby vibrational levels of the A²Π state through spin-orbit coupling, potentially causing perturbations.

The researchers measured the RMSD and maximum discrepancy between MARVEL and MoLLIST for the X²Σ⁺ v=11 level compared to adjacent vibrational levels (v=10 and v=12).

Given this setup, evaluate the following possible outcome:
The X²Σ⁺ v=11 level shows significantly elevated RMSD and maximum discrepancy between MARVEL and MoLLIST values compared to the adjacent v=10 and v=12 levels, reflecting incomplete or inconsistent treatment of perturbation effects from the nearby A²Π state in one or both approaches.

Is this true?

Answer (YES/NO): YES